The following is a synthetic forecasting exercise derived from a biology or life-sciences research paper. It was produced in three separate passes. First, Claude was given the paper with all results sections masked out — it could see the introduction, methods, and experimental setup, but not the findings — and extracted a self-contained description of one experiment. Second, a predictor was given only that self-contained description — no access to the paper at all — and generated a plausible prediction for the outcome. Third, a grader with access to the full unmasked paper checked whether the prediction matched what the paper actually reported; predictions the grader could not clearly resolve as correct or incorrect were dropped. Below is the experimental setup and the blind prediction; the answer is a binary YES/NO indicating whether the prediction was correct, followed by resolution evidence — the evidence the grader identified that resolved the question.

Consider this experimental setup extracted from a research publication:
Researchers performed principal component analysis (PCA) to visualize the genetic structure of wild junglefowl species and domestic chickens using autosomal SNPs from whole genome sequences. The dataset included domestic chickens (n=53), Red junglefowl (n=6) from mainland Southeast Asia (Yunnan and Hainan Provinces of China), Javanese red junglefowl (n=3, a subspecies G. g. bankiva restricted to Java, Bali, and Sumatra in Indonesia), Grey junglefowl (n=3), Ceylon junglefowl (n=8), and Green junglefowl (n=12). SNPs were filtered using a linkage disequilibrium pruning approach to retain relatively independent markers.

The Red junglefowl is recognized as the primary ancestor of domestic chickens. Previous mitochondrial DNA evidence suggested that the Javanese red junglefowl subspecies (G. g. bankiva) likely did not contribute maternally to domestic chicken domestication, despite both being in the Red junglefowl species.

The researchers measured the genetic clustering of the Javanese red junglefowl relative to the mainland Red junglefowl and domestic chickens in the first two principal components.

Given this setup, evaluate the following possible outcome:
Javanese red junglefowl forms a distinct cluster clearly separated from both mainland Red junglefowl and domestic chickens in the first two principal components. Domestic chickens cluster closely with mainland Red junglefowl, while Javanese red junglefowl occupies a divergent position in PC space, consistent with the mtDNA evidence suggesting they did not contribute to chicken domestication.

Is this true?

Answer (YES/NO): NO